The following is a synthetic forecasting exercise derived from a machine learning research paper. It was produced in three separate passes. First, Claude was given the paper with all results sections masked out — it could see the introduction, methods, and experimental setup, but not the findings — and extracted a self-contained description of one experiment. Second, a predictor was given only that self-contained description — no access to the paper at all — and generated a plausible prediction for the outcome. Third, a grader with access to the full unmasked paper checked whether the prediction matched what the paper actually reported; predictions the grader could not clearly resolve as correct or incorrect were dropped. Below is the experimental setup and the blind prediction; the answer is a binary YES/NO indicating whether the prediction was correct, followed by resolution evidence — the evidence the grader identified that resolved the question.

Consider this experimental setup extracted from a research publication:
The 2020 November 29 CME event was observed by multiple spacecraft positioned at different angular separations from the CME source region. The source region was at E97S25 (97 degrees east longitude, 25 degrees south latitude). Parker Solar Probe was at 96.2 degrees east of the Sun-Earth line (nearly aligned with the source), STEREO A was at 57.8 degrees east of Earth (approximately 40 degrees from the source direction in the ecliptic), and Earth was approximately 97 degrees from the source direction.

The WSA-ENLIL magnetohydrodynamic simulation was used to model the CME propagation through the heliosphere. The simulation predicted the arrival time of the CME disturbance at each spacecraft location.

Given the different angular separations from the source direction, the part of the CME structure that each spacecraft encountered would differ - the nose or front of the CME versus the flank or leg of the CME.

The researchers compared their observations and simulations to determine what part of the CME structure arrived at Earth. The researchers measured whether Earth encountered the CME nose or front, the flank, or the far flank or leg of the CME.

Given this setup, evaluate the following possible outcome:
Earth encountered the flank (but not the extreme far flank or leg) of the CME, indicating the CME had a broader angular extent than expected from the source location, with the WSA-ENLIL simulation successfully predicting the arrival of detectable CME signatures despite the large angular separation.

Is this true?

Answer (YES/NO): NO